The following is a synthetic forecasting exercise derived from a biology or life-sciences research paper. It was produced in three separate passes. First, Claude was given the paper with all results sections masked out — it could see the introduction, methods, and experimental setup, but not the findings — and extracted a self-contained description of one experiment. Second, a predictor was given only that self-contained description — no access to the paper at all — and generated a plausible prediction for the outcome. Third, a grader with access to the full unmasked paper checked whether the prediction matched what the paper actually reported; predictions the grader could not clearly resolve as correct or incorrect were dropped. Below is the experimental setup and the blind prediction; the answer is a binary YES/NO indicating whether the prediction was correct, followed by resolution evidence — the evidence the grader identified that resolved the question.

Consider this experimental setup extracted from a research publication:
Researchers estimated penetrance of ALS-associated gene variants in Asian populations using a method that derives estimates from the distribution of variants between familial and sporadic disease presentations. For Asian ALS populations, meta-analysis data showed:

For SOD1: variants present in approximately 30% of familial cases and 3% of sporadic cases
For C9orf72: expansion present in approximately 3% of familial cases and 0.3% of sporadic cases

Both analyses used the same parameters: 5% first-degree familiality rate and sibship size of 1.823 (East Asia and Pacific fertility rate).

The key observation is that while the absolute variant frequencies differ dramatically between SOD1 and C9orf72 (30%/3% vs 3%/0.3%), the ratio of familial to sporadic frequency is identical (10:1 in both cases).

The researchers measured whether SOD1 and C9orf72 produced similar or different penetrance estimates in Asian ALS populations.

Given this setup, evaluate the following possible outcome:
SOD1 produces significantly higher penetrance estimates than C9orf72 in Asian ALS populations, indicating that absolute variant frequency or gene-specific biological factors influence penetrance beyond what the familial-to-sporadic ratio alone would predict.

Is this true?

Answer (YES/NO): YES